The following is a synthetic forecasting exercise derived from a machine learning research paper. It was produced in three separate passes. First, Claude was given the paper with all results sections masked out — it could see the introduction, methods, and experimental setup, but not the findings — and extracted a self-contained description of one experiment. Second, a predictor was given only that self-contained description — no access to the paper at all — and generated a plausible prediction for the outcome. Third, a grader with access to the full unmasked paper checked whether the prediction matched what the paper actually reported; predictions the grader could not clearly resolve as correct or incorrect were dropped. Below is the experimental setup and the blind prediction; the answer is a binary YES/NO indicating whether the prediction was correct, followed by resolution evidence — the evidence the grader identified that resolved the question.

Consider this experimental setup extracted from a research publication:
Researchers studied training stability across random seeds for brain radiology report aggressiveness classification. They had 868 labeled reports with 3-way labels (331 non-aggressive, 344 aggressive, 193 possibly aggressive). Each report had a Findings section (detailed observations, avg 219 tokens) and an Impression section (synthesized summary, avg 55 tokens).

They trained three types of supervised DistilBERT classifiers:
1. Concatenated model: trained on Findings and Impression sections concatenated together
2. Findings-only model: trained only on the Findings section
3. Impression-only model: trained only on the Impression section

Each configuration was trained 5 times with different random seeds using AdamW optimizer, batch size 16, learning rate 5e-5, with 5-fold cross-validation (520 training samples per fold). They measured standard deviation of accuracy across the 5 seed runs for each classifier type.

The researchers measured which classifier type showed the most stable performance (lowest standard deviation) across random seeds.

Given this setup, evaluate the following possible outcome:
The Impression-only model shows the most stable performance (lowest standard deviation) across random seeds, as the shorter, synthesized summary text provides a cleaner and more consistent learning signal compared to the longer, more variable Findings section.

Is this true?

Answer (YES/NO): YES